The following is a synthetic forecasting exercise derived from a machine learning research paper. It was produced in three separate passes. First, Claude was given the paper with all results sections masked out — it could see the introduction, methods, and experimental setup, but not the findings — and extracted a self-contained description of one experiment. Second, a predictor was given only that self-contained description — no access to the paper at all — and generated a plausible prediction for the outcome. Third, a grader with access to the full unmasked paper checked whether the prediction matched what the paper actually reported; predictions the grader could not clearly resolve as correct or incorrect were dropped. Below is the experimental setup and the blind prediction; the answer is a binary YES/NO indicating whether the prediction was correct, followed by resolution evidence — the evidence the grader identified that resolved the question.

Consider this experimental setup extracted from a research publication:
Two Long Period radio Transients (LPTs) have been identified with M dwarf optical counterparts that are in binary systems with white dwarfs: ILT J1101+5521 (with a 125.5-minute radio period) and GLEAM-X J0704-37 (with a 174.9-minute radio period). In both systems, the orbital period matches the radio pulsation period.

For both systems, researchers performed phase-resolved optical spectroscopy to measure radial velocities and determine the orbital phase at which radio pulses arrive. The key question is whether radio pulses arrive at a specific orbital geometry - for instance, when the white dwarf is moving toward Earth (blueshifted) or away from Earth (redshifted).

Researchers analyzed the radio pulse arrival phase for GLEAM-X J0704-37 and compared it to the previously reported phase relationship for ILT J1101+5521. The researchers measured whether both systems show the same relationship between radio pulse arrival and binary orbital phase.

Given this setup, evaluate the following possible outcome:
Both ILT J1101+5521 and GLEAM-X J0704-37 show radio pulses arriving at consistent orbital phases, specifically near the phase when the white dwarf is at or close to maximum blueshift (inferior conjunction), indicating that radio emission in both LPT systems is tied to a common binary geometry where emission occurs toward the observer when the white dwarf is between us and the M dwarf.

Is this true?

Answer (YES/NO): NO